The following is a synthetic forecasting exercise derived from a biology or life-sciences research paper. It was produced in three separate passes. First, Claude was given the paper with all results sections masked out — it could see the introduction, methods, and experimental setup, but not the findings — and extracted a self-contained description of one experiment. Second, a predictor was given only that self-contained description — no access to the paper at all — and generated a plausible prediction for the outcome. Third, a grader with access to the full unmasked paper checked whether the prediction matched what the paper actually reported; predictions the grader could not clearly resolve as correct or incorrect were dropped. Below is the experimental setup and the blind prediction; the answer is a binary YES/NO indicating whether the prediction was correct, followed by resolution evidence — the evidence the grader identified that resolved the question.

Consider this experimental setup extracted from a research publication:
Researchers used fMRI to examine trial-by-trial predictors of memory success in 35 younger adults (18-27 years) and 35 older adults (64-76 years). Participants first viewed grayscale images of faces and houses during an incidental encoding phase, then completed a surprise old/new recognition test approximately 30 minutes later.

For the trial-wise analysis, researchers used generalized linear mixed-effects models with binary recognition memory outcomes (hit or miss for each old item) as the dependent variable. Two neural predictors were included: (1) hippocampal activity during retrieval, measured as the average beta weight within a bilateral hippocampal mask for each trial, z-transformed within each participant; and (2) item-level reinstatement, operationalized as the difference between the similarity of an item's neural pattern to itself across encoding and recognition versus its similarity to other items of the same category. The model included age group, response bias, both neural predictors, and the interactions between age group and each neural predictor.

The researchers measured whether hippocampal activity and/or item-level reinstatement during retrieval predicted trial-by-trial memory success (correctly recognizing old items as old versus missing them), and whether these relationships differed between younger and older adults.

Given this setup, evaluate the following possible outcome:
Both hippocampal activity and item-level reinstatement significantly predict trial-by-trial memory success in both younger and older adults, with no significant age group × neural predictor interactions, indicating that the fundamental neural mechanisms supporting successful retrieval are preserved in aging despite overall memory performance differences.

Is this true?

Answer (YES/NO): NO